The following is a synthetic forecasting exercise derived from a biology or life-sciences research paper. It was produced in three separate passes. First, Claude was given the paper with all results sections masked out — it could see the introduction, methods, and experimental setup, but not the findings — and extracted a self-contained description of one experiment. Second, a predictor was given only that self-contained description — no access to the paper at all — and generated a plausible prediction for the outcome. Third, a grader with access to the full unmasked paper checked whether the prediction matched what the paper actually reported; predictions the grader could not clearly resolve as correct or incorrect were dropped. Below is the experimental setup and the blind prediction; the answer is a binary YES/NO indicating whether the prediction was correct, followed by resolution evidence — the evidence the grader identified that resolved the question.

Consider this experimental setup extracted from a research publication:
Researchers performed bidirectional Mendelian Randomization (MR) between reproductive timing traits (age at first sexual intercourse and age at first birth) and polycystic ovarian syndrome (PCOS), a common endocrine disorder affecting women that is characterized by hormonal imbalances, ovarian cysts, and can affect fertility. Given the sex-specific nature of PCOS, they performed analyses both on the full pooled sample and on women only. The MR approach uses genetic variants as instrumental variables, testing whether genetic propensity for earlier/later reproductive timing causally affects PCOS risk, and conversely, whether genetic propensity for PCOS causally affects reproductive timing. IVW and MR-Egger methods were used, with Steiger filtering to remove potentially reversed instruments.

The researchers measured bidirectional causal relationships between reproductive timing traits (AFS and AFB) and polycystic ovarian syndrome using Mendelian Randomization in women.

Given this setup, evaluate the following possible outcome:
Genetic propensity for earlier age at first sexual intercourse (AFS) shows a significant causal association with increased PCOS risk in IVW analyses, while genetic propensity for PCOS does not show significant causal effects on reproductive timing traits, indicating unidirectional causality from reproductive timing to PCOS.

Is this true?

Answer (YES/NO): NO